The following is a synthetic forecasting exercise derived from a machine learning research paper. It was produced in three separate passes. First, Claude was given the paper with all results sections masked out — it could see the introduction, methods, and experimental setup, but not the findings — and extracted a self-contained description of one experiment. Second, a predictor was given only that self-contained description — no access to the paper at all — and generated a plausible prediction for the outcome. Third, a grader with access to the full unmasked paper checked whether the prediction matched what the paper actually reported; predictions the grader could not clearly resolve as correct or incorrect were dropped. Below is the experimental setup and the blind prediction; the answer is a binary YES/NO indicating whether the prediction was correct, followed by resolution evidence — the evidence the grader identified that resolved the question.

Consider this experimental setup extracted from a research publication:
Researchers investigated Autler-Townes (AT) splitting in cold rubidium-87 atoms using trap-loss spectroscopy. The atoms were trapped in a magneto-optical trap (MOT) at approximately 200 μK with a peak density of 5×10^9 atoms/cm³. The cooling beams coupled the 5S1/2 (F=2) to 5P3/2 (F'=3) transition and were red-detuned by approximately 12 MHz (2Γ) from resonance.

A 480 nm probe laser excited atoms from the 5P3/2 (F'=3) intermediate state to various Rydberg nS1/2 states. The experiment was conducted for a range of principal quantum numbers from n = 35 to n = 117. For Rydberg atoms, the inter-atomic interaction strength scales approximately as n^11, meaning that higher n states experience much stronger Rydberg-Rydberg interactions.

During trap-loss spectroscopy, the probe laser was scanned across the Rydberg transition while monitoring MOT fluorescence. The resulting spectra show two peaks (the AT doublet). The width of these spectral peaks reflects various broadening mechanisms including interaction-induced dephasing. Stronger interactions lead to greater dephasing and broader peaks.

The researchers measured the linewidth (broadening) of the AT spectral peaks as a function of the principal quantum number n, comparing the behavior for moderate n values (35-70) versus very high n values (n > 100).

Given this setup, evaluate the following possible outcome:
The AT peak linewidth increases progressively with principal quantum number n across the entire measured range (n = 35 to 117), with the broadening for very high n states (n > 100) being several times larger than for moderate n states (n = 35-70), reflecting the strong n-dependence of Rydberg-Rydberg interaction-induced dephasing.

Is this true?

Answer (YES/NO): NO